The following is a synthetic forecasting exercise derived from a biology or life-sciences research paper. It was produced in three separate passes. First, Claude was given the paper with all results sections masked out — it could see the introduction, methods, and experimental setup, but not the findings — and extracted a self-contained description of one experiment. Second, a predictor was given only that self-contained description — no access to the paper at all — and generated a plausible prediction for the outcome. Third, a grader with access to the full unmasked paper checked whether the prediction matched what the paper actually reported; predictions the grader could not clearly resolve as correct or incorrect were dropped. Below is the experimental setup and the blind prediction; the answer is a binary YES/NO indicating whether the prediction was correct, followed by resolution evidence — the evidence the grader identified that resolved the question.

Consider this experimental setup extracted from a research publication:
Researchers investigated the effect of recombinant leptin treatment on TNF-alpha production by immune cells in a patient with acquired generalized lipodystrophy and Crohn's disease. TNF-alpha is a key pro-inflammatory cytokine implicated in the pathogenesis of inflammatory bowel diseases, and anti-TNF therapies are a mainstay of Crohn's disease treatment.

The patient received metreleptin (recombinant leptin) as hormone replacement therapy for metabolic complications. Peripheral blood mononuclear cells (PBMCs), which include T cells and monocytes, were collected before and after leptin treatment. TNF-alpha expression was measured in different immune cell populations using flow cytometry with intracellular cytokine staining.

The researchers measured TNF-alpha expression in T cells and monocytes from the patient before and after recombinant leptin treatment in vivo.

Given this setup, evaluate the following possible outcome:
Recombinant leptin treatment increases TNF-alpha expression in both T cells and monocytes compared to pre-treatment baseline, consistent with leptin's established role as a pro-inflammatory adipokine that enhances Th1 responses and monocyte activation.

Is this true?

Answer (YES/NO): YES